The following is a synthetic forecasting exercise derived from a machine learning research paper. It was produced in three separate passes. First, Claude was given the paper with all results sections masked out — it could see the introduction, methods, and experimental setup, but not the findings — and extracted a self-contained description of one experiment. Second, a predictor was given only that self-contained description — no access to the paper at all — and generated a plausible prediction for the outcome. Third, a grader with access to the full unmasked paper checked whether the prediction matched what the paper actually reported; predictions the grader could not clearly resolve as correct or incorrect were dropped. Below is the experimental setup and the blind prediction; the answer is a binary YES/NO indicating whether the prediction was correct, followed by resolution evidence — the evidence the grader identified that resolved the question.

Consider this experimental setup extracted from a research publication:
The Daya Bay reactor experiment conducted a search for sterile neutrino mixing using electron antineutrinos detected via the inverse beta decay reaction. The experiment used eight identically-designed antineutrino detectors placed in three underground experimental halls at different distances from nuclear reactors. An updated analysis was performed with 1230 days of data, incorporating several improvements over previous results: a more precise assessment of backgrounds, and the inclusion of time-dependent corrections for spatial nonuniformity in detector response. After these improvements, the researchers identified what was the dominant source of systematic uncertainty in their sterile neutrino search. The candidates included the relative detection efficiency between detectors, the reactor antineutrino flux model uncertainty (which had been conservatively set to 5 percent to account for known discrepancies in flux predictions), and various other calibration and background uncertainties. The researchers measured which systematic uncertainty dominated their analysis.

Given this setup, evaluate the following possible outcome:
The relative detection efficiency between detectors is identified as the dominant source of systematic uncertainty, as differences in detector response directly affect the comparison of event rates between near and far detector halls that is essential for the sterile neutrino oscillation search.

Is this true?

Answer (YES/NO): YES